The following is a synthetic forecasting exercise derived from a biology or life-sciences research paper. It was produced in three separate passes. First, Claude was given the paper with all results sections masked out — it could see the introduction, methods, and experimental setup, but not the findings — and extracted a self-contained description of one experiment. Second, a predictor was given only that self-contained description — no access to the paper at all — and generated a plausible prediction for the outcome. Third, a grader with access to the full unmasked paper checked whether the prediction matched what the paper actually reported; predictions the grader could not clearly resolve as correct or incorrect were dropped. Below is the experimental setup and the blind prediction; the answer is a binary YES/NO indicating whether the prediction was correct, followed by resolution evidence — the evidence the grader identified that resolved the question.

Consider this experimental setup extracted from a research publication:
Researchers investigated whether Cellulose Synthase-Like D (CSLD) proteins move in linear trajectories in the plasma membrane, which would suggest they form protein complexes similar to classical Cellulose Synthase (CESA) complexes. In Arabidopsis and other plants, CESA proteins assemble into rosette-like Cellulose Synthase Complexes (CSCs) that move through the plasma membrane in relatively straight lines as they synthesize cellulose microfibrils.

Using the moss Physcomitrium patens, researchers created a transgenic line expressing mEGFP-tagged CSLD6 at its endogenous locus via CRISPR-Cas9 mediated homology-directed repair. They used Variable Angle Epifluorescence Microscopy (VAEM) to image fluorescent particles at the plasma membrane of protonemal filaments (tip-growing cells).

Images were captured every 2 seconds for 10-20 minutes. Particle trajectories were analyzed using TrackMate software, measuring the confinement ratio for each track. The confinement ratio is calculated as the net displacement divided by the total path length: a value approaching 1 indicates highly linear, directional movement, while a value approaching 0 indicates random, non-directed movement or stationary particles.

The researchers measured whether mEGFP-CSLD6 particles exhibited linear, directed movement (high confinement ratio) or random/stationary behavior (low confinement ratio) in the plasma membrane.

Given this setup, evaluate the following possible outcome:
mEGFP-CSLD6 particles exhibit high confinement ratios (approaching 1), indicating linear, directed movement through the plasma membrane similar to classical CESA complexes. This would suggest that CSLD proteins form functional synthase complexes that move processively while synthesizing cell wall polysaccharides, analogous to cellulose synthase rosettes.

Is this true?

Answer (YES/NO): NO